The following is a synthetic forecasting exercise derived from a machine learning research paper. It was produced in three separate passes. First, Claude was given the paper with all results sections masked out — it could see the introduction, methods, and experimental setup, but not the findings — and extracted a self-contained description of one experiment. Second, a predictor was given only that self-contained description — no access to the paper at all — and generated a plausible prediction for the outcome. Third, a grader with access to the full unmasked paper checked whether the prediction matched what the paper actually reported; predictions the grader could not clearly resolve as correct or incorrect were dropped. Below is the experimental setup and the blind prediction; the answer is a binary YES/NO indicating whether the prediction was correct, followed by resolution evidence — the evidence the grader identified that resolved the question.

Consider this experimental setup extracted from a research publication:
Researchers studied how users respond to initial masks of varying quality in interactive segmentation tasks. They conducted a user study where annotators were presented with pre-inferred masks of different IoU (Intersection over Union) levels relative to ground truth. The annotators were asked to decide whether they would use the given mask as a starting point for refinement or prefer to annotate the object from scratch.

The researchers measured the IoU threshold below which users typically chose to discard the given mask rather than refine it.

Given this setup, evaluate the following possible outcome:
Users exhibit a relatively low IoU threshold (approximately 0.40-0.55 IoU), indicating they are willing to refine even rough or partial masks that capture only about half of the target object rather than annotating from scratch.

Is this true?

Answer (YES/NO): NO